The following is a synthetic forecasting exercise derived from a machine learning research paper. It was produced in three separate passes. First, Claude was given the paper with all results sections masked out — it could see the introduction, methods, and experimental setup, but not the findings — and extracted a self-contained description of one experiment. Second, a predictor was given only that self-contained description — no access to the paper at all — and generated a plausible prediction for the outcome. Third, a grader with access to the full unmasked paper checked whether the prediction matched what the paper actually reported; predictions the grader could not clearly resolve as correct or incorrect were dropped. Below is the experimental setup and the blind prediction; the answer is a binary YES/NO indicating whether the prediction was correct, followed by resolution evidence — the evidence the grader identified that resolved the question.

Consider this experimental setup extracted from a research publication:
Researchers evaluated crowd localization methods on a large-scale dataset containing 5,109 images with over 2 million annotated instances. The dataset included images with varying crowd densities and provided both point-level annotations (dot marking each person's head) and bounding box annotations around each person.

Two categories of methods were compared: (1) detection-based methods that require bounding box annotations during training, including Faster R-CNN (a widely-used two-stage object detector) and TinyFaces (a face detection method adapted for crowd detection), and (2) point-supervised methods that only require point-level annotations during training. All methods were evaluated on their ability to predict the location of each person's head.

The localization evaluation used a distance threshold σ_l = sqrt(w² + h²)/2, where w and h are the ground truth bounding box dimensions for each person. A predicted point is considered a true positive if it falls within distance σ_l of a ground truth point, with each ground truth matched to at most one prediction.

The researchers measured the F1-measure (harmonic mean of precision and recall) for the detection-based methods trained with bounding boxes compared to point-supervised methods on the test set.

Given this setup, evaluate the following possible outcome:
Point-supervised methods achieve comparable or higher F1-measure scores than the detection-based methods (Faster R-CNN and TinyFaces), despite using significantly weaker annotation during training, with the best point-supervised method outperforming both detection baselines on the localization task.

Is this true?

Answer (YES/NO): YES